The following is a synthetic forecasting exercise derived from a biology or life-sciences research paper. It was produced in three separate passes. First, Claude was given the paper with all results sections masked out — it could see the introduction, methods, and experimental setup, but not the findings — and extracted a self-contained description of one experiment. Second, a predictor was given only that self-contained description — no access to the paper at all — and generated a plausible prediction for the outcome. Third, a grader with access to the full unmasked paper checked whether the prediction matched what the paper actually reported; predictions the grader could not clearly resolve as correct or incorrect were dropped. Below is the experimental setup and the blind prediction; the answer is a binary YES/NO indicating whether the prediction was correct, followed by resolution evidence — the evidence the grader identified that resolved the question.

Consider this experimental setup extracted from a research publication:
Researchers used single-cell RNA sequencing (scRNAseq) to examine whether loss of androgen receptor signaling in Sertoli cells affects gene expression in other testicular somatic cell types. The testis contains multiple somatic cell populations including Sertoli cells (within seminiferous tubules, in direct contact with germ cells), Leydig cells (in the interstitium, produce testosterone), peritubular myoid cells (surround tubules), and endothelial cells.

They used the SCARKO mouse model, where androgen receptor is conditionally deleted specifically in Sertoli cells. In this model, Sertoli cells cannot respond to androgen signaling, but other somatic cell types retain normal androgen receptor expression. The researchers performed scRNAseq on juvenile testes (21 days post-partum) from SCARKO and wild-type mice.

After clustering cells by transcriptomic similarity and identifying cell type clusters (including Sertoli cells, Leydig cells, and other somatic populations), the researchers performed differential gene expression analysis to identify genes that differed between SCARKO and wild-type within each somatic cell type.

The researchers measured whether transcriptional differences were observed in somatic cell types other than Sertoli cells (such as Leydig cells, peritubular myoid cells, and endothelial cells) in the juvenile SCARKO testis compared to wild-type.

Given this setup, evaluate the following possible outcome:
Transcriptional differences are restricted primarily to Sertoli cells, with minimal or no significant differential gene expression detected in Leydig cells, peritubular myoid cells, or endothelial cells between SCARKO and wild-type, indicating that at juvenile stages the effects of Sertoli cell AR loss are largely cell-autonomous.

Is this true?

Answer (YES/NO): YES